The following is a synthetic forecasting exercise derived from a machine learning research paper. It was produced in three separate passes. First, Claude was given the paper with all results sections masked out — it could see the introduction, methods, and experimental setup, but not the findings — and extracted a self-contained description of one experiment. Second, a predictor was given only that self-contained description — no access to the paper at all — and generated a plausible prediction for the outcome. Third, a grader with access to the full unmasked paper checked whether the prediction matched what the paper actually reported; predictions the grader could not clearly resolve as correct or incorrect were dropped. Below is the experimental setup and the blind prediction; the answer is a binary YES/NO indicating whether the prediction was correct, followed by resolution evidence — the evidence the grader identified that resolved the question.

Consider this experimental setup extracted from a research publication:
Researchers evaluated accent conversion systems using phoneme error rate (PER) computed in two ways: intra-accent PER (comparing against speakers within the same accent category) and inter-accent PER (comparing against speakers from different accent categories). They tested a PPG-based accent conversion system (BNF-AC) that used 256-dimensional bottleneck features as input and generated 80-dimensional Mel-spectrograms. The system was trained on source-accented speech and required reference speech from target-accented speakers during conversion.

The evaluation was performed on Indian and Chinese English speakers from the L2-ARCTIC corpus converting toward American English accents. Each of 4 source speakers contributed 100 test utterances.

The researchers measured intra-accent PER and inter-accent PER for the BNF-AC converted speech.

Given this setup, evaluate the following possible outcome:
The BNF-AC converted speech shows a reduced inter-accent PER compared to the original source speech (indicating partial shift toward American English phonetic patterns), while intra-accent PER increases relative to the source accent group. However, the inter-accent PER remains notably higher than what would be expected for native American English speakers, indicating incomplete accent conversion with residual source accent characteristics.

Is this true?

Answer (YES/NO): NO